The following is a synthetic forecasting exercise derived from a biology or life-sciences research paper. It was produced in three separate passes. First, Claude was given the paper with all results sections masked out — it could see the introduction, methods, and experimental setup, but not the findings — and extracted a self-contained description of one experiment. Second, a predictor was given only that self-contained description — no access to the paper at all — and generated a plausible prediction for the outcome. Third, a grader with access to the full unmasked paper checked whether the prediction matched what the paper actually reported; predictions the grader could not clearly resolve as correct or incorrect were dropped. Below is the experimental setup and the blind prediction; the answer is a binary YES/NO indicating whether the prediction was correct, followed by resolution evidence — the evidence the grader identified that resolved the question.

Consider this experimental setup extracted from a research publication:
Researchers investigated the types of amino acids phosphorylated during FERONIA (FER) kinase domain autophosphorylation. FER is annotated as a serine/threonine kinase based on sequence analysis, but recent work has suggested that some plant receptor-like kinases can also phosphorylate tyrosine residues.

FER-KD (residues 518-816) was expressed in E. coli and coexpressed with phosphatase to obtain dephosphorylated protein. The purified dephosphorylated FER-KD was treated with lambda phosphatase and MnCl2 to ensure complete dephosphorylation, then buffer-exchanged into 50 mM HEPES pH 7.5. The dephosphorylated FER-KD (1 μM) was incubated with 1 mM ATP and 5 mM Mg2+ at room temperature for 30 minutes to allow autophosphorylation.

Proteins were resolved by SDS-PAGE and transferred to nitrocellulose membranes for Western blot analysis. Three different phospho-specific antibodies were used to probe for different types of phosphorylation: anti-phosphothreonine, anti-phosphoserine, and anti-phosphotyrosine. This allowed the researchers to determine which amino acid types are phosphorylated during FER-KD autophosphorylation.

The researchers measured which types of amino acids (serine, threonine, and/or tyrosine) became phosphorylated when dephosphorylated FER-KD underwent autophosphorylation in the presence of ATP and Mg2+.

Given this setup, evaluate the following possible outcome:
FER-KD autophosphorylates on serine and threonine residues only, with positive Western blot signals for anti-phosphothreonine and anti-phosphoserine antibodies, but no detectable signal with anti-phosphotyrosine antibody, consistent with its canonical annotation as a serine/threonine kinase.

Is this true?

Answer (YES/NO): NO